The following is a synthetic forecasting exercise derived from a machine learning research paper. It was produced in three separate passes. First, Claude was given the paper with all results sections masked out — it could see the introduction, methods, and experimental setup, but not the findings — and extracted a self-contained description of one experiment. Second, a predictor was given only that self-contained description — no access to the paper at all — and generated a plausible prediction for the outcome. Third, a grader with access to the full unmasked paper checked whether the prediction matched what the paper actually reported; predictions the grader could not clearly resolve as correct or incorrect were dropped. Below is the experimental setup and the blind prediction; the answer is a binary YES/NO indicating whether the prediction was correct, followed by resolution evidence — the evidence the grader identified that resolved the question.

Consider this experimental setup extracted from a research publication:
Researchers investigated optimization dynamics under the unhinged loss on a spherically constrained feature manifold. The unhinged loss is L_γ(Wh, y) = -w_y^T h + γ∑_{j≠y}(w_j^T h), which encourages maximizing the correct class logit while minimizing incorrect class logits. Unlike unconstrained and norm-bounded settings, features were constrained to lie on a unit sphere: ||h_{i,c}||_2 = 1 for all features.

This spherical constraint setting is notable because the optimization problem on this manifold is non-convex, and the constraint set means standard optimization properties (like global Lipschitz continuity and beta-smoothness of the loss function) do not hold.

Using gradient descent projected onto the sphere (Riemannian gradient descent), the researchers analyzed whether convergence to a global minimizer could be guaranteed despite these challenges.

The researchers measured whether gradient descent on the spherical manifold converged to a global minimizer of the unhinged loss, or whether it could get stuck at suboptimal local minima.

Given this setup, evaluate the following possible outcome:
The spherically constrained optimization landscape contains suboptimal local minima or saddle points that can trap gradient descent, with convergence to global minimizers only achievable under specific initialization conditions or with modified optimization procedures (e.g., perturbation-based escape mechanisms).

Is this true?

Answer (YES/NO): YES